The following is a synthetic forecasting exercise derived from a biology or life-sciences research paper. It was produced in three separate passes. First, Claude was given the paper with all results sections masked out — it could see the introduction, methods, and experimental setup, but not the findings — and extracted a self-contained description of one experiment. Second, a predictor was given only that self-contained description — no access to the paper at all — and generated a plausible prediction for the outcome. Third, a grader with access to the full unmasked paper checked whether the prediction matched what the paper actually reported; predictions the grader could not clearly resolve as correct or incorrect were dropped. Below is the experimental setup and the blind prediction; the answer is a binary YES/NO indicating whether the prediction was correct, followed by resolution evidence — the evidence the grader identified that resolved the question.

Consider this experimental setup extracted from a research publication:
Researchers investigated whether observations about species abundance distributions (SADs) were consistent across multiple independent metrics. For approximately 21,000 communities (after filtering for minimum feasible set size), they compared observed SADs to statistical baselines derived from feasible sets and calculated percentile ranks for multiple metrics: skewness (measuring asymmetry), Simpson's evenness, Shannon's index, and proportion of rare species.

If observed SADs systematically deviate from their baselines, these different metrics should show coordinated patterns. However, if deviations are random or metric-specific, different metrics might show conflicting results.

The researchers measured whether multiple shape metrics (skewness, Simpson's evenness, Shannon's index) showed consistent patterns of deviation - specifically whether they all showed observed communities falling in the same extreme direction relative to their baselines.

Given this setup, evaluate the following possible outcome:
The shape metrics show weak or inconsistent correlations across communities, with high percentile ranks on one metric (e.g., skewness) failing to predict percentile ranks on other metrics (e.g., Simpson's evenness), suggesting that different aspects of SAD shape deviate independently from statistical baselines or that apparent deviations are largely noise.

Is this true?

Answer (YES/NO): NO